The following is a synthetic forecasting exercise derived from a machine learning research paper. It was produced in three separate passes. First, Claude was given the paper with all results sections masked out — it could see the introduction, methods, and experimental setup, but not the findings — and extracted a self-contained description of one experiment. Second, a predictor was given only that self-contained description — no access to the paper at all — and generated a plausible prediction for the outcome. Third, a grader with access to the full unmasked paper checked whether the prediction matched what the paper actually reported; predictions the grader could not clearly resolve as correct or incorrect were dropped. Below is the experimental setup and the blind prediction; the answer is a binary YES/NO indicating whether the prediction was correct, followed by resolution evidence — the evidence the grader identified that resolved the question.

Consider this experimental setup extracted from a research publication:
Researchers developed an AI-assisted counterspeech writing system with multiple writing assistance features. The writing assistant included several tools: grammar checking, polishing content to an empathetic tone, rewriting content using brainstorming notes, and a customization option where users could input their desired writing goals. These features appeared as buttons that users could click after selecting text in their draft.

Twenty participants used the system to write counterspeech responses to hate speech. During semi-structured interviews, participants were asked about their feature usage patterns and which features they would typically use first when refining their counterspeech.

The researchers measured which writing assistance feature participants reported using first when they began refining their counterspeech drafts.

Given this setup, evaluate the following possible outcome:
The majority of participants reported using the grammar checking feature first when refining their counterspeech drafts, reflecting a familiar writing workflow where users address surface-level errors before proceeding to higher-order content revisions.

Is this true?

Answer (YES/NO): YES